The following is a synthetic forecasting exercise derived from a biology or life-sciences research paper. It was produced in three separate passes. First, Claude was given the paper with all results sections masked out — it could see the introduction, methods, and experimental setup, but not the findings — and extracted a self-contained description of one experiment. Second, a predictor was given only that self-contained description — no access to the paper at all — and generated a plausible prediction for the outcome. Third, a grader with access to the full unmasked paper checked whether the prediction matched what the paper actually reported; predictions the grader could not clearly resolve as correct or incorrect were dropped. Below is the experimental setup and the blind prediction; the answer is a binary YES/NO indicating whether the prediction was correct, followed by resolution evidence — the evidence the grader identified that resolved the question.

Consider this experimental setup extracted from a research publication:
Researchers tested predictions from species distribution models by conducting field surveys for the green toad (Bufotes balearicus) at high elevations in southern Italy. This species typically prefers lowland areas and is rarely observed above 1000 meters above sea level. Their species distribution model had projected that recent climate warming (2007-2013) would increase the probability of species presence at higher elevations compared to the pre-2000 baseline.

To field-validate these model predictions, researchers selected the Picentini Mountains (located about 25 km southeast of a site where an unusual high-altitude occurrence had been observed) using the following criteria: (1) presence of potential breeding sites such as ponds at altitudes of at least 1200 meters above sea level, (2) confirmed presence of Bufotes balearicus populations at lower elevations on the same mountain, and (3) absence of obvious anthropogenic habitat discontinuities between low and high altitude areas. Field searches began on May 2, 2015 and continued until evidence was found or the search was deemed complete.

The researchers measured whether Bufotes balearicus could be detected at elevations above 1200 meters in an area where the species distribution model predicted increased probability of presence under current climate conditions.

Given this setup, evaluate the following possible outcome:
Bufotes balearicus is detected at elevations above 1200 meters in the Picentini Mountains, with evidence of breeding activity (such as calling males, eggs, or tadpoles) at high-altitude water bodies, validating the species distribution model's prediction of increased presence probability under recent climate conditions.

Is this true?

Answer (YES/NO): NO